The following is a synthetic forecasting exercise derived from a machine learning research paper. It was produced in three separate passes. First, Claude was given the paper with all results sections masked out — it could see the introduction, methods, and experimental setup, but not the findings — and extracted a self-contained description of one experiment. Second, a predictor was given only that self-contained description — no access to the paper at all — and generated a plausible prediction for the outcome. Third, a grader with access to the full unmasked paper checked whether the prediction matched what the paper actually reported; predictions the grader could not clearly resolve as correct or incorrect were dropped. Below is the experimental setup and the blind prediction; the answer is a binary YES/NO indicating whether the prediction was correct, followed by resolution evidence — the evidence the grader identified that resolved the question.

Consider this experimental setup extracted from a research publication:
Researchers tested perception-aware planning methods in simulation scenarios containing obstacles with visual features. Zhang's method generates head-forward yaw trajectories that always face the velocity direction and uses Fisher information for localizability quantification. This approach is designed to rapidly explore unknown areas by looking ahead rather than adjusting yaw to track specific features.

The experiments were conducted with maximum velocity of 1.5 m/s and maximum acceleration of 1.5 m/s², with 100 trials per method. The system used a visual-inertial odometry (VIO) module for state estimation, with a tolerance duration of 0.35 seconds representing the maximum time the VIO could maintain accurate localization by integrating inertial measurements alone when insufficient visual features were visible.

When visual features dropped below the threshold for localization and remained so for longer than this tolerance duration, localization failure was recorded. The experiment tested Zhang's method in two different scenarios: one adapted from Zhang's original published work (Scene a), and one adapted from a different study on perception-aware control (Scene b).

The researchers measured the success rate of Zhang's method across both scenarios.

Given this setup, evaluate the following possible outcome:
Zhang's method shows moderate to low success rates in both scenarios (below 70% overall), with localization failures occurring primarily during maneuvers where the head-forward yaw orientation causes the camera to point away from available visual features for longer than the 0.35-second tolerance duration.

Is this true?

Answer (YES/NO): NO